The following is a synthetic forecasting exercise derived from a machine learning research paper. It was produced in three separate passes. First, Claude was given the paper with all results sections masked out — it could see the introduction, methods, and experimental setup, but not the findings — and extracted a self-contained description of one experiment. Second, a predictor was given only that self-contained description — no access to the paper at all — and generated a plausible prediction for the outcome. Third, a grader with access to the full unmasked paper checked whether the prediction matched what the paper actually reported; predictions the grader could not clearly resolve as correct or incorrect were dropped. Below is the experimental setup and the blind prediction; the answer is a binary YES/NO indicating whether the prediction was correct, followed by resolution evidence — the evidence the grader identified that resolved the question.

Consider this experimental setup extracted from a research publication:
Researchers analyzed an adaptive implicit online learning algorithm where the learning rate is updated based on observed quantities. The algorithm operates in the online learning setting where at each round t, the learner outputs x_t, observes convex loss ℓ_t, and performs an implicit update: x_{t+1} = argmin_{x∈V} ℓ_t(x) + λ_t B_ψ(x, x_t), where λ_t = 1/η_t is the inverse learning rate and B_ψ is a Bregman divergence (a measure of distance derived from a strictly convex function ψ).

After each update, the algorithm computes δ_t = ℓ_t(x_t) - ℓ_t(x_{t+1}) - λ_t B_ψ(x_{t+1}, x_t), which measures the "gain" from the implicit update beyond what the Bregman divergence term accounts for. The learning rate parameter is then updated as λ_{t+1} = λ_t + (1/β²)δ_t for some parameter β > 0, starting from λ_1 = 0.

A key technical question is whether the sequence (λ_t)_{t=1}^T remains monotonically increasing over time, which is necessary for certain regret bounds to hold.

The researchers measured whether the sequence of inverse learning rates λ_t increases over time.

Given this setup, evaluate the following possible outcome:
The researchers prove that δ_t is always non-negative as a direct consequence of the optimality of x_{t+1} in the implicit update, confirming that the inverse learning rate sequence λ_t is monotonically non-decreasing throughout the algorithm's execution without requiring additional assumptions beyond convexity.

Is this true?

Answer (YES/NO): YES